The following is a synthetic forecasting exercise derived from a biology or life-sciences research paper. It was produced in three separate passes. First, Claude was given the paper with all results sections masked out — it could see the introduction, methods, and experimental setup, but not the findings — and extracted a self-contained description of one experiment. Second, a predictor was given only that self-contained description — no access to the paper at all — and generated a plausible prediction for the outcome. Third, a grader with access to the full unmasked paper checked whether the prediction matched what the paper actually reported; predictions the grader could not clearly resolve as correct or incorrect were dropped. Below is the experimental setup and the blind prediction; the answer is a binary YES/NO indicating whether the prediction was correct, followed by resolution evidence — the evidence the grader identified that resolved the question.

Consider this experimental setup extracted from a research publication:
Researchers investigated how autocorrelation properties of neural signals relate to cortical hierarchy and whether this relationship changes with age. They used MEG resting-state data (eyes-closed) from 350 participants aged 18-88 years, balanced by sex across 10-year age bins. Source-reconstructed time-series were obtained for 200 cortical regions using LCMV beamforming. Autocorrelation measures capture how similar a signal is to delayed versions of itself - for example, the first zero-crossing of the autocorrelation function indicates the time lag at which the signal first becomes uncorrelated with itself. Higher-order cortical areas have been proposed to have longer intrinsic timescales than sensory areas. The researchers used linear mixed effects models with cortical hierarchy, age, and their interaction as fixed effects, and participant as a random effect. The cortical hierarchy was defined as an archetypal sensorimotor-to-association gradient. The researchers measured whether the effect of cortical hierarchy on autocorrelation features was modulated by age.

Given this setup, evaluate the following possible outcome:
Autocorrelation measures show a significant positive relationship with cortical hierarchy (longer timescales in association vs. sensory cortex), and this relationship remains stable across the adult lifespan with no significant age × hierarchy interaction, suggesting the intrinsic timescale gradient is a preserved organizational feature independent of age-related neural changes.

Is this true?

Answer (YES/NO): NO